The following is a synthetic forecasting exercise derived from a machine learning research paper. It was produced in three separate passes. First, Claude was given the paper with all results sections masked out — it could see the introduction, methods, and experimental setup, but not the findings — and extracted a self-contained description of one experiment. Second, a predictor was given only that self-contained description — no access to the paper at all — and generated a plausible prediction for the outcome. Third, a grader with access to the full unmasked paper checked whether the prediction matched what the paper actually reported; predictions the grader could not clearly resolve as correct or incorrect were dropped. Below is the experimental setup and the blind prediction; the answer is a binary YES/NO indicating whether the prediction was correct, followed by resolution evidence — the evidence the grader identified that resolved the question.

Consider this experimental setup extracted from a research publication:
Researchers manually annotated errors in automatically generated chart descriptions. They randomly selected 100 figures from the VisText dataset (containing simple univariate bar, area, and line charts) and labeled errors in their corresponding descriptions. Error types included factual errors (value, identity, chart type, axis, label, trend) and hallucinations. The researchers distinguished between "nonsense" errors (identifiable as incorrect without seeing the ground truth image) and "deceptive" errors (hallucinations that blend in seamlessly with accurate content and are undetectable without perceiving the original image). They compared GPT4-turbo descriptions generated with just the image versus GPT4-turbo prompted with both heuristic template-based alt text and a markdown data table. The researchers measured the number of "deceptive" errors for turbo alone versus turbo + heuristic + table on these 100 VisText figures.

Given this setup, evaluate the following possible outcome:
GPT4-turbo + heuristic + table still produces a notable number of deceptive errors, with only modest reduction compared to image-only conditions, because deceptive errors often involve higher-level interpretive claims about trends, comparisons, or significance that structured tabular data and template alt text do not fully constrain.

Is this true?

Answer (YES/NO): NO